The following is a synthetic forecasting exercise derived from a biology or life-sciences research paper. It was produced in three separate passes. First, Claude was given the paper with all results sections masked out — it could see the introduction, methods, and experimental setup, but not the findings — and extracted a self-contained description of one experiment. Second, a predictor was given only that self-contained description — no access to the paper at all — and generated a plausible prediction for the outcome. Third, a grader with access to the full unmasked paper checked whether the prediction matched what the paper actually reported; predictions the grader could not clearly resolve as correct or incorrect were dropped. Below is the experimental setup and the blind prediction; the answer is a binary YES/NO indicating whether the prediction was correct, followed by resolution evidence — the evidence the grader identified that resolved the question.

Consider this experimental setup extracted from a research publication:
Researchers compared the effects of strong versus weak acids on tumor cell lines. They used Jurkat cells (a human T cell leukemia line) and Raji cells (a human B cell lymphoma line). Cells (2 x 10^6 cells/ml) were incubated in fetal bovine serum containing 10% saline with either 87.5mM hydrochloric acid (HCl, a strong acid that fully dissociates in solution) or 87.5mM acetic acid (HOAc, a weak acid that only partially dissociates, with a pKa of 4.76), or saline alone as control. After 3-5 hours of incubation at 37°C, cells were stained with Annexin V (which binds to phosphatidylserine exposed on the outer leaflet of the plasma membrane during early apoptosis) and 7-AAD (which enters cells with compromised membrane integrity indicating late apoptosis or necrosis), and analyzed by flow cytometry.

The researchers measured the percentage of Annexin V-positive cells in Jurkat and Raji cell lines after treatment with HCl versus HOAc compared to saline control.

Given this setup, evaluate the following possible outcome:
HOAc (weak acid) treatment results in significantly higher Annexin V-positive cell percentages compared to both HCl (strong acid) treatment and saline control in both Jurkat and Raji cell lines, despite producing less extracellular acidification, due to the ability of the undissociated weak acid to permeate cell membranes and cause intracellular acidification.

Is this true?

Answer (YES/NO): NO